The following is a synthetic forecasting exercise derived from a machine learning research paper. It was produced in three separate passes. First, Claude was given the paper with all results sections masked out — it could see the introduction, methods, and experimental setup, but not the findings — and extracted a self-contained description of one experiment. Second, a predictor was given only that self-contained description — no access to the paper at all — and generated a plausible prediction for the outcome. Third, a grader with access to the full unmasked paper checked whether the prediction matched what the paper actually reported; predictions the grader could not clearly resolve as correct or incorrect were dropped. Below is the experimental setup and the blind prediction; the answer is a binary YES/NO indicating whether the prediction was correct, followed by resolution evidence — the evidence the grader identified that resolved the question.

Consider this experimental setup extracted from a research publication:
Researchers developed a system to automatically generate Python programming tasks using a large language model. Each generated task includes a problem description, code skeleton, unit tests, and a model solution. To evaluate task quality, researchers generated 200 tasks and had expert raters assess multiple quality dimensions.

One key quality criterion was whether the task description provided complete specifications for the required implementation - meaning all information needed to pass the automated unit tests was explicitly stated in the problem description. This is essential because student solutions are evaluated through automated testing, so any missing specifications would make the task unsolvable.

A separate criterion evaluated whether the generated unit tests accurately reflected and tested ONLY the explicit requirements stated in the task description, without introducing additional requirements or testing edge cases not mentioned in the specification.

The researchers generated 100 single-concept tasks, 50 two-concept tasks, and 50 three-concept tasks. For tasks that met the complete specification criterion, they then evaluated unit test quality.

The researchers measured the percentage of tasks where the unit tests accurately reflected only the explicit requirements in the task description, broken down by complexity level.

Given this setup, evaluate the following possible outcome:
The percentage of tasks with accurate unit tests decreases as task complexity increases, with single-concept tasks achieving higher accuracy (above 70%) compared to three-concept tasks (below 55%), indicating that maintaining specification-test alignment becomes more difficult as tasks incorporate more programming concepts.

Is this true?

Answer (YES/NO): NO